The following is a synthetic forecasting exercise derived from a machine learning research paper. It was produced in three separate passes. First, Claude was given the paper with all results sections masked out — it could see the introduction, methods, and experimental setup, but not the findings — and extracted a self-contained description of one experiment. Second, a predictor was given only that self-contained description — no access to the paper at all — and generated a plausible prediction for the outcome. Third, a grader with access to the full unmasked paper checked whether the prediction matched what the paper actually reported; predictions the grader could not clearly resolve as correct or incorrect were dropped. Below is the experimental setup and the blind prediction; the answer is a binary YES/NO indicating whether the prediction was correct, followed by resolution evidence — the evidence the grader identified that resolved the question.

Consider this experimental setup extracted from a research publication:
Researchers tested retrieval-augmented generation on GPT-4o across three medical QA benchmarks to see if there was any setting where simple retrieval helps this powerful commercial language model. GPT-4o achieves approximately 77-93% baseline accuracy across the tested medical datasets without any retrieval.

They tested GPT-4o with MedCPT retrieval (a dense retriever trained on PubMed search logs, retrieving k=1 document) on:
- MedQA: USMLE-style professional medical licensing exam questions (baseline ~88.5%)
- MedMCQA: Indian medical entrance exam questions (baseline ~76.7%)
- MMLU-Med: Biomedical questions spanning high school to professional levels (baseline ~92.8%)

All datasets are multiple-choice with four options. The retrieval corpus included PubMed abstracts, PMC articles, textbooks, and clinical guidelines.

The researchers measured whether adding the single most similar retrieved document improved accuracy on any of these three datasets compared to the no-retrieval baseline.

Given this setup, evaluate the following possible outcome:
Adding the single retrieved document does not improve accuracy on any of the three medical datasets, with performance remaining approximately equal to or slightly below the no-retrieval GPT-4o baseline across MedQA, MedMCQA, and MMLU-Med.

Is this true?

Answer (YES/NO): NO